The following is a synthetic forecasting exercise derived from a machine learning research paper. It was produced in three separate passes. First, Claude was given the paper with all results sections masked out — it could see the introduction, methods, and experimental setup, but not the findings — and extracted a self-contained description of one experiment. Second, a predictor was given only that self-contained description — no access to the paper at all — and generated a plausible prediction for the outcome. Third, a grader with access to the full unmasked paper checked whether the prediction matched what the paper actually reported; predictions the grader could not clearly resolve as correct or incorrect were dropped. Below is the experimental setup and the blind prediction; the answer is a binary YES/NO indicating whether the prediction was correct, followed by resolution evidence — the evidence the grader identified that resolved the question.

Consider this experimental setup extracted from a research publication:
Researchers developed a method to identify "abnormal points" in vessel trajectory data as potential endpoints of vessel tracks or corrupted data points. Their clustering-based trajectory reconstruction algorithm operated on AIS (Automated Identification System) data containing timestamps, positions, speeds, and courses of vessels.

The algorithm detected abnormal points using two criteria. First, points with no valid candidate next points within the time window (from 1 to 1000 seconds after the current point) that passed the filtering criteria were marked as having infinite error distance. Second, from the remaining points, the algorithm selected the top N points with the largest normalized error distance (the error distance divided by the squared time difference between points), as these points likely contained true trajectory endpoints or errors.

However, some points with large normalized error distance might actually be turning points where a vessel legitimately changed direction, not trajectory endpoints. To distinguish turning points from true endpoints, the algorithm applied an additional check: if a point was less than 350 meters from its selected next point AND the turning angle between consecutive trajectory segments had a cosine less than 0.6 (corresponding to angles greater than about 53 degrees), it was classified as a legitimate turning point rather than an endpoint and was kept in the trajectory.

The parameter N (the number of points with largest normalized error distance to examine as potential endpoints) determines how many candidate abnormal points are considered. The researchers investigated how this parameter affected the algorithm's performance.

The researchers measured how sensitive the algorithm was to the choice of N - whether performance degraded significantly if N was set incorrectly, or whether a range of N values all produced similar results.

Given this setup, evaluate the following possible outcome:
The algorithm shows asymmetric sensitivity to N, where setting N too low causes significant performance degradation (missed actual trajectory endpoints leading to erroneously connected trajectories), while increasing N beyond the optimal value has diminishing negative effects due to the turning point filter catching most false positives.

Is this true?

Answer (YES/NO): NO